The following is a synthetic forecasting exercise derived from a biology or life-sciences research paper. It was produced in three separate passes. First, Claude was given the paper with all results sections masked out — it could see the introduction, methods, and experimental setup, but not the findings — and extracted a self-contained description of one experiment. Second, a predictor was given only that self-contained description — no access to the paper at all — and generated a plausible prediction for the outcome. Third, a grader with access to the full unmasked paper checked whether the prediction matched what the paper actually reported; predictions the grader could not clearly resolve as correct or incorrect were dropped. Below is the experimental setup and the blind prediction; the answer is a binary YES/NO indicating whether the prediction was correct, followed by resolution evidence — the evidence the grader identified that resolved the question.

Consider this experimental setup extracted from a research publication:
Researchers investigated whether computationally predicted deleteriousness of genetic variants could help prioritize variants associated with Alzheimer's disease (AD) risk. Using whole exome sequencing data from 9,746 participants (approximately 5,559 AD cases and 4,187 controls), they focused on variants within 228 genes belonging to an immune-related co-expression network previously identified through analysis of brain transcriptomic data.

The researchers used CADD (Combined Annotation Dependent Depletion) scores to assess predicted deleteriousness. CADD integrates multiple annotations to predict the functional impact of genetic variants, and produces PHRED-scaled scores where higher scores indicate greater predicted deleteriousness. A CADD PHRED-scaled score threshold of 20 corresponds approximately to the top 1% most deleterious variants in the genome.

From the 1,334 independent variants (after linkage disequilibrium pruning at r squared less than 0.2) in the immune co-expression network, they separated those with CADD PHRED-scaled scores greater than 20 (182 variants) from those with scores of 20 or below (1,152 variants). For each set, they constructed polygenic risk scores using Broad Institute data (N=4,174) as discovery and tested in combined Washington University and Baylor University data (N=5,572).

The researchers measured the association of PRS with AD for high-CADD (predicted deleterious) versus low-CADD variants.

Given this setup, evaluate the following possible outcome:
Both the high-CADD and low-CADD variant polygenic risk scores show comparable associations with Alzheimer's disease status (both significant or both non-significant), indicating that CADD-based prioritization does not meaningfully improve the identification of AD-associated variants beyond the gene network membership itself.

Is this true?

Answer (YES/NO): NO